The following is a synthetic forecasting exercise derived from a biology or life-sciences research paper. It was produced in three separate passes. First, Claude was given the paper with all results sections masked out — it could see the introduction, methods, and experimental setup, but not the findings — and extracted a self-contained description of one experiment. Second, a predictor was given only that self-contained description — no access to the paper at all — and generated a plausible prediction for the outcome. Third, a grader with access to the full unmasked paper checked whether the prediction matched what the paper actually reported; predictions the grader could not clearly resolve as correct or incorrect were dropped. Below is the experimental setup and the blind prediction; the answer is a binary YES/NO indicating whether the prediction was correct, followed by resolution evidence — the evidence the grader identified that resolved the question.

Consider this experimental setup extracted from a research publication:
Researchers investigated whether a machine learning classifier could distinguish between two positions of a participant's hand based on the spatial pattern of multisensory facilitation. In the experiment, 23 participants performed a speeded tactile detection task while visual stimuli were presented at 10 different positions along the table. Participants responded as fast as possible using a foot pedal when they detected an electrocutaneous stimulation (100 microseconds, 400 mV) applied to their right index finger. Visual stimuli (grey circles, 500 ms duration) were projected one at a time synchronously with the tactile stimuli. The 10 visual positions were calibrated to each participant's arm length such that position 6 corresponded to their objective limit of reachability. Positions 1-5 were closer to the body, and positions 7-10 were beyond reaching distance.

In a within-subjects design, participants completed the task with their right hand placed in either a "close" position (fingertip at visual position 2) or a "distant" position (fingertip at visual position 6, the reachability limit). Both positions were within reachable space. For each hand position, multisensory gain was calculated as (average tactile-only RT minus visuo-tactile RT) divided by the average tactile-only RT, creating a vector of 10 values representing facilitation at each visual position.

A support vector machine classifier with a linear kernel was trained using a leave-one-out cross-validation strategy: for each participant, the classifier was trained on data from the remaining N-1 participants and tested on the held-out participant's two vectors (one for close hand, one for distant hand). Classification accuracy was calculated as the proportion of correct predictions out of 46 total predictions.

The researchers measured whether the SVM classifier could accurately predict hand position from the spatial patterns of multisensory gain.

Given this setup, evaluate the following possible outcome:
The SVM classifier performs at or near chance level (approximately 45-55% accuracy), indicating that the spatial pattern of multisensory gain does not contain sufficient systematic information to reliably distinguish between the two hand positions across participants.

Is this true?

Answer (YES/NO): NO